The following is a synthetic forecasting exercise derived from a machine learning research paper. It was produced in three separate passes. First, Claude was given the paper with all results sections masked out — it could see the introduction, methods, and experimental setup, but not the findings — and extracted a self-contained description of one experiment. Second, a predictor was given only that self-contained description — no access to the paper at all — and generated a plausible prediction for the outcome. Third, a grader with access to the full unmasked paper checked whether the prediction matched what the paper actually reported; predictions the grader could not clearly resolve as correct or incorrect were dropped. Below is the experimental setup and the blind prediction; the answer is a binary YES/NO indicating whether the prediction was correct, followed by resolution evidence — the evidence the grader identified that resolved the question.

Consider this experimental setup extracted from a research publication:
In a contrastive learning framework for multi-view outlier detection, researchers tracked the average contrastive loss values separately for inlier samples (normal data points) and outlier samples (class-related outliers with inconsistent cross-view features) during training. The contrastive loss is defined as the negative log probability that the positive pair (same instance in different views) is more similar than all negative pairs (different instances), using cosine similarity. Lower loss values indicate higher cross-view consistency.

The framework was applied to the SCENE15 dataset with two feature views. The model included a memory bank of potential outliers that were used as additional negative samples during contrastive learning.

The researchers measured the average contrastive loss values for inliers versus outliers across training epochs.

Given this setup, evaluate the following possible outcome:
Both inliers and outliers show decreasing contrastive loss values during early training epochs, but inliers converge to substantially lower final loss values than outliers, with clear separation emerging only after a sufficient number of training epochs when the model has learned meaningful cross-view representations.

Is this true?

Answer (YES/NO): NO